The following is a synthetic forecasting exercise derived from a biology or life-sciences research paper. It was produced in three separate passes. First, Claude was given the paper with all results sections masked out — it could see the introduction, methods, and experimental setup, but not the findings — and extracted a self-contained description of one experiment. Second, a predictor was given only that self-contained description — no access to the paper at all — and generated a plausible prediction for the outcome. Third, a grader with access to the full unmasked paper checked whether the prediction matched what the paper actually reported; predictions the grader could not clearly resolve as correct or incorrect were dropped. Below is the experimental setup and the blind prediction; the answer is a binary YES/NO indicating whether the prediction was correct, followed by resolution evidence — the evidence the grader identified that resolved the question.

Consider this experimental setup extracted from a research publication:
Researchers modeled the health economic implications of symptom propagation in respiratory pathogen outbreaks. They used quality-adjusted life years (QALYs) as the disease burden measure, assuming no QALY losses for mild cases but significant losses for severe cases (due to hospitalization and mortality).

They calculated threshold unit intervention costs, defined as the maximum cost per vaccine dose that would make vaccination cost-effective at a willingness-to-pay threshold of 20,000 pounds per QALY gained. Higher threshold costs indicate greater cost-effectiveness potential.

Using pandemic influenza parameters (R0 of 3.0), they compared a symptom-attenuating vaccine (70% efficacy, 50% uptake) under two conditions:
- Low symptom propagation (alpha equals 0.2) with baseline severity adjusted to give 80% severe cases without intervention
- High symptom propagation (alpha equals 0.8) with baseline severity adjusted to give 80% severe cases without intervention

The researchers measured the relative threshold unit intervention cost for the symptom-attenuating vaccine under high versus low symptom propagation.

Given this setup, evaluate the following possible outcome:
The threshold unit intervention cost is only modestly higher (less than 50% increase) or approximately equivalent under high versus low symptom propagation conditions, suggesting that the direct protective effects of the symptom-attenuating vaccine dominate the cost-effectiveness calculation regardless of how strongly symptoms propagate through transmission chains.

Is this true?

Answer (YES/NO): NO